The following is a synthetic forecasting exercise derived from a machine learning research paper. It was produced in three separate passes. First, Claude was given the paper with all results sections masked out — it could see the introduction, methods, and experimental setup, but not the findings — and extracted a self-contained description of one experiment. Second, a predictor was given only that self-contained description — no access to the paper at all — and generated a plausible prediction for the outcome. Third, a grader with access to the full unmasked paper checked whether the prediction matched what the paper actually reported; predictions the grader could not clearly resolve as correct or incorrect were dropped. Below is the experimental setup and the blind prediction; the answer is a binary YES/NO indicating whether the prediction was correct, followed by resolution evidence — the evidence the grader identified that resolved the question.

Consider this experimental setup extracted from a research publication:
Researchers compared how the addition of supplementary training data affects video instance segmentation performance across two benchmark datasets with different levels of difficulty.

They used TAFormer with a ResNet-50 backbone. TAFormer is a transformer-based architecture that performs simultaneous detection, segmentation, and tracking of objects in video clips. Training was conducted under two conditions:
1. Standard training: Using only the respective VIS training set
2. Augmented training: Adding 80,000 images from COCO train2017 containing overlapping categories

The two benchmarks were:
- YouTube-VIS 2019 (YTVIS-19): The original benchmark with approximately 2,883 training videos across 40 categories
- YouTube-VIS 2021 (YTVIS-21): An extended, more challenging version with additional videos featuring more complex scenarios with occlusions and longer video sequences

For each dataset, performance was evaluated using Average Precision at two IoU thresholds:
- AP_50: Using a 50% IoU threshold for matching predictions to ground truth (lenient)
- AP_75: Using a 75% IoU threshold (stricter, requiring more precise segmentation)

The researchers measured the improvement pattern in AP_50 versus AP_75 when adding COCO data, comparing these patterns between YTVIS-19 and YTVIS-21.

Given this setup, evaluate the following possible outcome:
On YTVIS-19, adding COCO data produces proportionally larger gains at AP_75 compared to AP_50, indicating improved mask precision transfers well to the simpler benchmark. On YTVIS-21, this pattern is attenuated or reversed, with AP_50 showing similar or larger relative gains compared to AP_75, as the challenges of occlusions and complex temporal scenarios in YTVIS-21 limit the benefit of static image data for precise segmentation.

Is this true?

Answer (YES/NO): YES